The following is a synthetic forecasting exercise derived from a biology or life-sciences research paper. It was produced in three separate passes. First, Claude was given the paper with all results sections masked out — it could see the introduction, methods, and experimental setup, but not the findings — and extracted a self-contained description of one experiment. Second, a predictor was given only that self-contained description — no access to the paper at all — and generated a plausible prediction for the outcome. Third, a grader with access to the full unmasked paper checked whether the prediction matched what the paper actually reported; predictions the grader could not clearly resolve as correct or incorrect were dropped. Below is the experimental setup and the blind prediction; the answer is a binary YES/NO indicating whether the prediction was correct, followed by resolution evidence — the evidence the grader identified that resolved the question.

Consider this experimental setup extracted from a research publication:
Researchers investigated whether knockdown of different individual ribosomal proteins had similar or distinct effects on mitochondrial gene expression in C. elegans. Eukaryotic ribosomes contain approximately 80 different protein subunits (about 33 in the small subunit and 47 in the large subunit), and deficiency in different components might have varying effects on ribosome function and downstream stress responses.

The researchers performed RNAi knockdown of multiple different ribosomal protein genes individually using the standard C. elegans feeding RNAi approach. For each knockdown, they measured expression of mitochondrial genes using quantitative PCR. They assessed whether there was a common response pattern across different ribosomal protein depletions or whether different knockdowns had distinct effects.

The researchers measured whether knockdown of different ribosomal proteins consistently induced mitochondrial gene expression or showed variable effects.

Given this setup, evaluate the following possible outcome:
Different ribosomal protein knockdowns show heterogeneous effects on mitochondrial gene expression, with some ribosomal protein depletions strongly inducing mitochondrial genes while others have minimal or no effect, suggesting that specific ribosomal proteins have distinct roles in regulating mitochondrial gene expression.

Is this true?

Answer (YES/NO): NO